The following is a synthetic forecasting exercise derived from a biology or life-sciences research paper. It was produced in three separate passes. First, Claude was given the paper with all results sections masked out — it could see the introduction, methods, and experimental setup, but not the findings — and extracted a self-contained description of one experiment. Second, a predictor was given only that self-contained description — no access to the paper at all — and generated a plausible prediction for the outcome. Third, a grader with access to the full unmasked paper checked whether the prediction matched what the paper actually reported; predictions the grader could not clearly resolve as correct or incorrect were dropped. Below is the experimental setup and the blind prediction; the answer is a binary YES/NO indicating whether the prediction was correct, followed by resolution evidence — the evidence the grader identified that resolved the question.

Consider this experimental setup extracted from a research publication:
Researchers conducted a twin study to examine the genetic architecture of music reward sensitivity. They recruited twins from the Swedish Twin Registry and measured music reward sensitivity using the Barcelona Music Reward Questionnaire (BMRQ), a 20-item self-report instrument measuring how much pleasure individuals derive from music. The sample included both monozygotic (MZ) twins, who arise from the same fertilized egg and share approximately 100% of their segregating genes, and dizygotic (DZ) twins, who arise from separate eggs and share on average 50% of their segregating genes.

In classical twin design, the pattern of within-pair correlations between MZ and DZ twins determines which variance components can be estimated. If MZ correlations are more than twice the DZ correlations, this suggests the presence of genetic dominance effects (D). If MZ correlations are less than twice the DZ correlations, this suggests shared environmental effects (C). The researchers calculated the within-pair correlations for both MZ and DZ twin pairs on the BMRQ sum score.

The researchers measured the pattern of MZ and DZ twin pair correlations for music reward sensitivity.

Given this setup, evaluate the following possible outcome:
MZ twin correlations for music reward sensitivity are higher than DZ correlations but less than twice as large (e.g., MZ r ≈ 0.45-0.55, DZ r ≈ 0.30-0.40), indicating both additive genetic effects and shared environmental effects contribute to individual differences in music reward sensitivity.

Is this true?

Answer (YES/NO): NO